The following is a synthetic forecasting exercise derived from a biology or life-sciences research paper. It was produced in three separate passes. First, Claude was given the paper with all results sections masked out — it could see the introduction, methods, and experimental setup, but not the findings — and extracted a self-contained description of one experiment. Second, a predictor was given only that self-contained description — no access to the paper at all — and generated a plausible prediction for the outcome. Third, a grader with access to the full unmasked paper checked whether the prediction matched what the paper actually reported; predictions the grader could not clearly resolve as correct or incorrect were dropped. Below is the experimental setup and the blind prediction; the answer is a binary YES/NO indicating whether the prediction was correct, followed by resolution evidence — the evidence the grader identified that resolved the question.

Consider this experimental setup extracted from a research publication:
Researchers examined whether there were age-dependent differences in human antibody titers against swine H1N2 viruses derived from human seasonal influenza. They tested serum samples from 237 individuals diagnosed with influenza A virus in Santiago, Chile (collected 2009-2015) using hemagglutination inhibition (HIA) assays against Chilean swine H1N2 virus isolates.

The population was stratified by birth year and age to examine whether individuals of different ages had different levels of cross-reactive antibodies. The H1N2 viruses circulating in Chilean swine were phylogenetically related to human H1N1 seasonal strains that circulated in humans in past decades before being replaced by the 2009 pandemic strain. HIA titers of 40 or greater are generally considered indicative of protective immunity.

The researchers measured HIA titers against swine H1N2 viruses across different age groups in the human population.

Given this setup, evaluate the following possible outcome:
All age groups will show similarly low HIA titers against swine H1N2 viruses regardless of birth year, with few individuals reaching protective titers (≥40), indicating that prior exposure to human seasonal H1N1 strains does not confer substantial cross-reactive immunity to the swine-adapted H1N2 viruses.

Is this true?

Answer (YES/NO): NO